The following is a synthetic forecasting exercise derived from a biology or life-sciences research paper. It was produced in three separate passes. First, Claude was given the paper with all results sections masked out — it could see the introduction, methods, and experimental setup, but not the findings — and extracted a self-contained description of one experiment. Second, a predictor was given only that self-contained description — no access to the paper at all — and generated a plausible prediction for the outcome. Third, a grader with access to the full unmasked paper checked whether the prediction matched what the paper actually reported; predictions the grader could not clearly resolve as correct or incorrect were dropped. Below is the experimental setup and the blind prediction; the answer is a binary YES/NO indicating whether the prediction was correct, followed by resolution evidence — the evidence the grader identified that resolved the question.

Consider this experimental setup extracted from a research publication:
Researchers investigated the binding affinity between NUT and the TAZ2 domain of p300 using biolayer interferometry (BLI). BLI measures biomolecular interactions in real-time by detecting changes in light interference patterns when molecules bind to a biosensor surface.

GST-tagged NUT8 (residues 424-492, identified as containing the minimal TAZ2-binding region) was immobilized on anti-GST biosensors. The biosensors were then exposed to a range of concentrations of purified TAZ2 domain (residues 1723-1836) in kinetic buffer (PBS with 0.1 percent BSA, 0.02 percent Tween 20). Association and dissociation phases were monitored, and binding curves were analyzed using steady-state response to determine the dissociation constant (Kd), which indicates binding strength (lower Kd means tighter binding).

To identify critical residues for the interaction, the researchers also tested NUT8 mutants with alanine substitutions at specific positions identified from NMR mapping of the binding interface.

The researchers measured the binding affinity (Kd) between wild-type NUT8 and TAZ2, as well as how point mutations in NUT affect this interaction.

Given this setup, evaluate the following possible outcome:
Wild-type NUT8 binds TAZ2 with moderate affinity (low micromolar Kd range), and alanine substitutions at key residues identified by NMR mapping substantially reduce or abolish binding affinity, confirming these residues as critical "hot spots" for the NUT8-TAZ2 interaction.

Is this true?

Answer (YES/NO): NO